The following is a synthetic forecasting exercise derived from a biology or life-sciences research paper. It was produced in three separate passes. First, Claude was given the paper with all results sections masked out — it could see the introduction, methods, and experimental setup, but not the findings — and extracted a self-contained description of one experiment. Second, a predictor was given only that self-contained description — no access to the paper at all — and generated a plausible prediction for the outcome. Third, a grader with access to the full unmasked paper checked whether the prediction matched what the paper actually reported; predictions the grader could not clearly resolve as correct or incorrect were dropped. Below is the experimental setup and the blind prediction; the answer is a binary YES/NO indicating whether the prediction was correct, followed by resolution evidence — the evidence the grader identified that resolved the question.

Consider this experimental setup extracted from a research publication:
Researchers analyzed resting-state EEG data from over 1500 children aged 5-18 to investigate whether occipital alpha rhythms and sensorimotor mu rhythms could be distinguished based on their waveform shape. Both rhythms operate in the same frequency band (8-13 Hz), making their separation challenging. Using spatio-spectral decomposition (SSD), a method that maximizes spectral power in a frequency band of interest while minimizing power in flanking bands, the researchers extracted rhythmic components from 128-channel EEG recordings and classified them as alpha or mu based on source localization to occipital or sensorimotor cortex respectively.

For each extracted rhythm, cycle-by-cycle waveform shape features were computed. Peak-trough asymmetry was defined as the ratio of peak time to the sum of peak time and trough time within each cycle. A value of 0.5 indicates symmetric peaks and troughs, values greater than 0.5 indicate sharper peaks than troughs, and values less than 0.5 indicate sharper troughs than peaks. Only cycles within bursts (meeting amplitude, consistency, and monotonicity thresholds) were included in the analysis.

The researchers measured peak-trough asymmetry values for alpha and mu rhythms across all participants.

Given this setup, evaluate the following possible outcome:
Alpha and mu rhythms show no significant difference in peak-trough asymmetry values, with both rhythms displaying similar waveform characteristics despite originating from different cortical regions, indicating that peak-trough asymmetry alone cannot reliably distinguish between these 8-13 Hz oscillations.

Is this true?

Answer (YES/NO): NO